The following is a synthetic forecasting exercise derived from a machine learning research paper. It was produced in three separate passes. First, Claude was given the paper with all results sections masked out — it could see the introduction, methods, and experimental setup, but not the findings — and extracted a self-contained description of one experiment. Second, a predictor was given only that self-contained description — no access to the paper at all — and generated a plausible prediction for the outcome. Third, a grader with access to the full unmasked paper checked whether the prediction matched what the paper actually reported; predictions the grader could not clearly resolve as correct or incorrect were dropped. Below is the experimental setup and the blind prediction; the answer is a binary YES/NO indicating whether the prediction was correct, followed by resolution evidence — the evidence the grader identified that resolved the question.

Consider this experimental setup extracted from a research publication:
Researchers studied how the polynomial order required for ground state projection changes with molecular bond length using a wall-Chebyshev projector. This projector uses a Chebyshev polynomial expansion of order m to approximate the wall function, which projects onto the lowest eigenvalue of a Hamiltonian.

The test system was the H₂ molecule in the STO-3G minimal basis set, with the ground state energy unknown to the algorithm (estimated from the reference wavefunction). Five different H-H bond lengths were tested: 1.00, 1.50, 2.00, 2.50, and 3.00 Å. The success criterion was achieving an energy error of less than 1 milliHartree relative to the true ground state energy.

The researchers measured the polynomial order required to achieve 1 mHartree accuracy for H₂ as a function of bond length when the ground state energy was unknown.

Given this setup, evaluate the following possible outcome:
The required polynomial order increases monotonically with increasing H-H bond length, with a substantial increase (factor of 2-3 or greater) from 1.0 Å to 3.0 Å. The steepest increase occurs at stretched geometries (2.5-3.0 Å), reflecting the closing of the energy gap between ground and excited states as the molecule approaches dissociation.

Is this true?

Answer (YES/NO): NO